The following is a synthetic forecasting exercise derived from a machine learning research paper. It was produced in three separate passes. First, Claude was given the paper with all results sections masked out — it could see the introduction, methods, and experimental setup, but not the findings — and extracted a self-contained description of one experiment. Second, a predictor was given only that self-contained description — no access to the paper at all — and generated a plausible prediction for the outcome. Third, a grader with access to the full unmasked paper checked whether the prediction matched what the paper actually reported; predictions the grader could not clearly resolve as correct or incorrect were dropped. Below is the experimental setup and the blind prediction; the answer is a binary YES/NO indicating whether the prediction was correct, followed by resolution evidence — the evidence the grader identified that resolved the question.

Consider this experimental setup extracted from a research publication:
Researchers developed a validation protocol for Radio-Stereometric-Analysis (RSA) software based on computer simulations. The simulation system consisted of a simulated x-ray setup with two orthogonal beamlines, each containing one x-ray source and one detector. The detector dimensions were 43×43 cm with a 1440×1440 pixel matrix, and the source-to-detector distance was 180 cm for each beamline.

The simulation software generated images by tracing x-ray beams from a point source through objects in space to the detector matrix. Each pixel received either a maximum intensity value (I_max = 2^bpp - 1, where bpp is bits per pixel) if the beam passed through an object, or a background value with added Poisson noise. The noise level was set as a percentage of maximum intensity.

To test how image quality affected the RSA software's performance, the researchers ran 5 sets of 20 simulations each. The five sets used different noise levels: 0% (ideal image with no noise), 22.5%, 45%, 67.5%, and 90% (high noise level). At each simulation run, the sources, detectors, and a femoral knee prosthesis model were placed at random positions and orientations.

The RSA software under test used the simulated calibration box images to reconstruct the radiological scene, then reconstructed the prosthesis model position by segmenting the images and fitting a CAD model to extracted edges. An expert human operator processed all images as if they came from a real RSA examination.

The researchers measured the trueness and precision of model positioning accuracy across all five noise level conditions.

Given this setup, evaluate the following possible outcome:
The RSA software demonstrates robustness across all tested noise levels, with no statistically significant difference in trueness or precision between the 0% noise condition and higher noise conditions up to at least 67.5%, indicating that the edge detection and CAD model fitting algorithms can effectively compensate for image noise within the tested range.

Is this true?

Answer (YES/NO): YES